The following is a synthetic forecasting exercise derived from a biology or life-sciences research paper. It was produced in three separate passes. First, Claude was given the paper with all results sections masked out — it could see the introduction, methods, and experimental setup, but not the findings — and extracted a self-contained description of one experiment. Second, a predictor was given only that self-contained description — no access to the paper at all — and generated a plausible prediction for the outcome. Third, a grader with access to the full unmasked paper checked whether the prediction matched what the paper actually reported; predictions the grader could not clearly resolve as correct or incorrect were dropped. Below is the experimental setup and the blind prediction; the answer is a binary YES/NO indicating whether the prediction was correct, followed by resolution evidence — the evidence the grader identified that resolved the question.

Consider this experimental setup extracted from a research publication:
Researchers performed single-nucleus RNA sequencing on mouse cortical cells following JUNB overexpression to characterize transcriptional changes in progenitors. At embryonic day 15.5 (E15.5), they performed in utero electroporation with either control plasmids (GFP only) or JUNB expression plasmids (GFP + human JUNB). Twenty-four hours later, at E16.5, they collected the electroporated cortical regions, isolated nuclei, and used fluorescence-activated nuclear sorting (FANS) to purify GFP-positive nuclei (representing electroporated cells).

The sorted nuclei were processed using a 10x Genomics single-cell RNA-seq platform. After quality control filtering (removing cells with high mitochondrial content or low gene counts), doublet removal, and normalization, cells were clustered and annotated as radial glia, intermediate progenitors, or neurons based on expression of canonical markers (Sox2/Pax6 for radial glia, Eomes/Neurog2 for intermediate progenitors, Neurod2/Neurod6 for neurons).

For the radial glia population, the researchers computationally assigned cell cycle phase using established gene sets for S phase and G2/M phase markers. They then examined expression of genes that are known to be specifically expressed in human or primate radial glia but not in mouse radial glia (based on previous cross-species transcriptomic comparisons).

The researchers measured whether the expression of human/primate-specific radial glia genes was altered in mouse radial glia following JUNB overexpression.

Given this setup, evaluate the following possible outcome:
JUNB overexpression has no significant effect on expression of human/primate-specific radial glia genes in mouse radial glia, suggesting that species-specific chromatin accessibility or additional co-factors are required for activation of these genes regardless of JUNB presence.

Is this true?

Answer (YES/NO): NO